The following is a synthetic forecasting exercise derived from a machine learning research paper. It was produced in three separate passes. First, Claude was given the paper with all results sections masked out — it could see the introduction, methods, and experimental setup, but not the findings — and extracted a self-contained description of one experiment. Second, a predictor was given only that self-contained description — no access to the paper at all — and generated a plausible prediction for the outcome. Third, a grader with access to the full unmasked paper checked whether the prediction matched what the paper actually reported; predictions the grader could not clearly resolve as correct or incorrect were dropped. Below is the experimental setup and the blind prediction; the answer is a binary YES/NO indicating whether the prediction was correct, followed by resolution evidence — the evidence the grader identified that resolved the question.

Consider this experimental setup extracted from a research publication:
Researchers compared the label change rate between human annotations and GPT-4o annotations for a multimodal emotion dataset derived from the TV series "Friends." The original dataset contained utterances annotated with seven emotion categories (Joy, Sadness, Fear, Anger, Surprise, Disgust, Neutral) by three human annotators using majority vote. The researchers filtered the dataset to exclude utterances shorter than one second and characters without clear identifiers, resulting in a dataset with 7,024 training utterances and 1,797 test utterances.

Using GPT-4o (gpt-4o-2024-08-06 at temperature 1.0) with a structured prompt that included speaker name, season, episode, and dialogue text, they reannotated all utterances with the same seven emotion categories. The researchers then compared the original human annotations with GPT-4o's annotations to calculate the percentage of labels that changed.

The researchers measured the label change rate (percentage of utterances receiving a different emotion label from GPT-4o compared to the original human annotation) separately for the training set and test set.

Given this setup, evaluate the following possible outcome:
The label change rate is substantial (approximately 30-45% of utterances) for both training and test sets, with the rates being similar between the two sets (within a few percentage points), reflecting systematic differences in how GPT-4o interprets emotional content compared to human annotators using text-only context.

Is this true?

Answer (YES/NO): NO